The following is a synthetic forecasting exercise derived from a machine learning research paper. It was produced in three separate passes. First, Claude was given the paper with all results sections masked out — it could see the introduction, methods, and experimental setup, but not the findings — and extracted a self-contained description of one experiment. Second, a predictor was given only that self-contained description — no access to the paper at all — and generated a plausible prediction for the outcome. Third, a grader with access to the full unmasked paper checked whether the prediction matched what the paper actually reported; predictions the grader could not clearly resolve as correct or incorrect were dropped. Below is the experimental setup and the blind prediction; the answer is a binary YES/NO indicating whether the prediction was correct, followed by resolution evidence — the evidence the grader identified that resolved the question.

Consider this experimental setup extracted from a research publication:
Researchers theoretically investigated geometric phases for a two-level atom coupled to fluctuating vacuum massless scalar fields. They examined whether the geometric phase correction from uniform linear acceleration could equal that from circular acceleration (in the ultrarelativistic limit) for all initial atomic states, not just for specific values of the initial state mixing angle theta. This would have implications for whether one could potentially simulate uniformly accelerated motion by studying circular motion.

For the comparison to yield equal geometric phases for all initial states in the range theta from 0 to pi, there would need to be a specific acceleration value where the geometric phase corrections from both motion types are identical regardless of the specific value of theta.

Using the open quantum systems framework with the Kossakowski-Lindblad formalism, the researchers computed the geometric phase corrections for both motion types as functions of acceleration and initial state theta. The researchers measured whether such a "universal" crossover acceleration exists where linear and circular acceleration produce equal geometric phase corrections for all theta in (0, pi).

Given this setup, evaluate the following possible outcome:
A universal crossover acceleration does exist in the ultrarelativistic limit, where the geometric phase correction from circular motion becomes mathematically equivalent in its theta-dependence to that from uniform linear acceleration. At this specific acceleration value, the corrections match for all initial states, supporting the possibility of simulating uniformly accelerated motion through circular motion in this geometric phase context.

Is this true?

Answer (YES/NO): YES